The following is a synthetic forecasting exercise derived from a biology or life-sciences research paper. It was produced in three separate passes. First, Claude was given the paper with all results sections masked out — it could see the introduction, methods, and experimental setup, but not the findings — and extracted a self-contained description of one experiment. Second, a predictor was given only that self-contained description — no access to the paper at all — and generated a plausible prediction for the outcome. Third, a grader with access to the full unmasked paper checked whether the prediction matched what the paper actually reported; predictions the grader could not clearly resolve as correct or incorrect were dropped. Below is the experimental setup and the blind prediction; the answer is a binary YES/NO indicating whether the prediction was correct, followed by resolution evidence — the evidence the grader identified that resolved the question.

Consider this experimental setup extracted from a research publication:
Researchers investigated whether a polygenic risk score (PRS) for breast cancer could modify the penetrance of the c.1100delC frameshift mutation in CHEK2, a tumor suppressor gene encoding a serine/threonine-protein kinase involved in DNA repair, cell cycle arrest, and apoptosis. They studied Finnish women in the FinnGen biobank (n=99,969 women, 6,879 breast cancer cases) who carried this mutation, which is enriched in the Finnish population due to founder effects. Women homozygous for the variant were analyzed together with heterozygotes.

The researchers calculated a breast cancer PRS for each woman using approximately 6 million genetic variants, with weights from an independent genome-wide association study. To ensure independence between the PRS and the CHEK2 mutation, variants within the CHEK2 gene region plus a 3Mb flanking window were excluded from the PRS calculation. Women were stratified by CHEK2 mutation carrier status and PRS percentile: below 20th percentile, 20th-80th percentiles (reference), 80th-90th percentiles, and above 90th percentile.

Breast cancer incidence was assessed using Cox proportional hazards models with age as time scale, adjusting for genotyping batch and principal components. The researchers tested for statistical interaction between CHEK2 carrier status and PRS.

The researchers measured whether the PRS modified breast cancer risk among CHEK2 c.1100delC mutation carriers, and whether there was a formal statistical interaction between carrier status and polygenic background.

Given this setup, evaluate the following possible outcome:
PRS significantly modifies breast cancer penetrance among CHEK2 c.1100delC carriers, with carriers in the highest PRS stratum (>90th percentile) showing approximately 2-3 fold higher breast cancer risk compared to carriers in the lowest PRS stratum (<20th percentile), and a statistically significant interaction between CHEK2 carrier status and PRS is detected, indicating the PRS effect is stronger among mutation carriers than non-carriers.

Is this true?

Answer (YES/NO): NO